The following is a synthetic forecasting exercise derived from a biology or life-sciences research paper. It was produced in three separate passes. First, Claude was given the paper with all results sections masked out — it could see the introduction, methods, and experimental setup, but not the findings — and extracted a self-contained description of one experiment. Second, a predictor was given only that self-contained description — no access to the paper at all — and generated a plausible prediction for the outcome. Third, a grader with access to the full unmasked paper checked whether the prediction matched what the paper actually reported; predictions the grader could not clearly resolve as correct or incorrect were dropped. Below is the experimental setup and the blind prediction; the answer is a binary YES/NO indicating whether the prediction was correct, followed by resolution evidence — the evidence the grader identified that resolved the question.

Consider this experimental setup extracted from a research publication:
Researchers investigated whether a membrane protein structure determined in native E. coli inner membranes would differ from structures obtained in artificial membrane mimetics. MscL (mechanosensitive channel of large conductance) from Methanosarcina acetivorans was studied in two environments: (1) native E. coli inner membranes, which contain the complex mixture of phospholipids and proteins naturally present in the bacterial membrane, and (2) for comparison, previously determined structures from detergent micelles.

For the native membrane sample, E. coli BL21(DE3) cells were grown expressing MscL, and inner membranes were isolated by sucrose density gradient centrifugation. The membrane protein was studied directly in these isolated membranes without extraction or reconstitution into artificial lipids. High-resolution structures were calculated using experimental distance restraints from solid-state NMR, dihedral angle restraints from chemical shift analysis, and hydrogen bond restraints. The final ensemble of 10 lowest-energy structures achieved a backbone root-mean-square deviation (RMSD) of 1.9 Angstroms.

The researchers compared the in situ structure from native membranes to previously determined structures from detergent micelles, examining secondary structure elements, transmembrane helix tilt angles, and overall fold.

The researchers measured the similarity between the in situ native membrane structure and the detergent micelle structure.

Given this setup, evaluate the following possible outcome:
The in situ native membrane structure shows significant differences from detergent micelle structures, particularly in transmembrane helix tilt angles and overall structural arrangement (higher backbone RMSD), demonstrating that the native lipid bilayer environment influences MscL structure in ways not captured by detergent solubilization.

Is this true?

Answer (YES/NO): NO